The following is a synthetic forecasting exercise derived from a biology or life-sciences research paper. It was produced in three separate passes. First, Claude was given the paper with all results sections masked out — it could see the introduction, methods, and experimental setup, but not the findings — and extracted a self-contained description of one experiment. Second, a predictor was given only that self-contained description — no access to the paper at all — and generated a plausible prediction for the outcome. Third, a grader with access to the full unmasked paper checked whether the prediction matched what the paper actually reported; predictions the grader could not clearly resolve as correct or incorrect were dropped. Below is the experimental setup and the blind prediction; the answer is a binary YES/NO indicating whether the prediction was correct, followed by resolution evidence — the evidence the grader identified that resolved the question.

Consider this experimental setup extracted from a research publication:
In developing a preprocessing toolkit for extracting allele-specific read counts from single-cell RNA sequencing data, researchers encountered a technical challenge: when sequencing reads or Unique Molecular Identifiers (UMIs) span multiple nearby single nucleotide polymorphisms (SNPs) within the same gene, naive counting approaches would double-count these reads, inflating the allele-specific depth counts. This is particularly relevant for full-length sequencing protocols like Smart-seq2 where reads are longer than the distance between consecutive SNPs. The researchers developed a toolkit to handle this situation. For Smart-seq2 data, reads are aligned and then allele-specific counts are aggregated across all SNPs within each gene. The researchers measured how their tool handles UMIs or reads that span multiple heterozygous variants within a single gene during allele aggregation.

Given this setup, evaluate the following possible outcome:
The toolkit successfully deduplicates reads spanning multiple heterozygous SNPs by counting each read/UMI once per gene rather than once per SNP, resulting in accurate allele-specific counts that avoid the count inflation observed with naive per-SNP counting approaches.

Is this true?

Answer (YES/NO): YES